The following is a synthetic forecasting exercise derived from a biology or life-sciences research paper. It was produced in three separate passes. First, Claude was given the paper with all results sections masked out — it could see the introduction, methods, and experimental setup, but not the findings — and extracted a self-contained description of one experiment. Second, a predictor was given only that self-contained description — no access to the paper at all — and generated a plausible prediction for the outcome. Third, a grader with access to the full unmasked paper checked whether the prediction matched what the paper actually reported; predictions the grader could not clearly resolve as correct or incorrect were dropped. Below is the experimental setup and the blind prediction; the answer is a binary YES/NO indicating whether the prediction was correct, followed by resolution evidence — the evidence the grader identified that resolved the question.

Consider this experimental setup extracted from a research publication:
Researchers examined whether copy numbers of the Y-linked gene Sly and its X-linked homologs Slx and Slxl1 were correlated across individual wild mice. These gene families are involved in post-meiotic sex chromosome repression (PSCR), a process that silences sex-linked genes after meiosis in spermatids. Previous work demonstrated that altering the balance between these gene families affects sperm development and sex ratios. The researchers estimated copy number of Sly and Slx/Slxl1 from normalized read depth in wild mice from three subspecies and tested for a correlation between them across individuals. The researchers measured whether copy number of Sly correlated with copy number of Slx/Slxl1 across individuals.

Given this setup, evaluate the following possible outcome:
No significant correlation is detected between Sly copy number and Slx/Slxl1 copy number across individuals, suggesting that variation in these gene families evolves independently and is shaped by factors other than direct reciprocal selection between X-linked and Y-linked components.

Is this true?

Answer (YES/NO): NO